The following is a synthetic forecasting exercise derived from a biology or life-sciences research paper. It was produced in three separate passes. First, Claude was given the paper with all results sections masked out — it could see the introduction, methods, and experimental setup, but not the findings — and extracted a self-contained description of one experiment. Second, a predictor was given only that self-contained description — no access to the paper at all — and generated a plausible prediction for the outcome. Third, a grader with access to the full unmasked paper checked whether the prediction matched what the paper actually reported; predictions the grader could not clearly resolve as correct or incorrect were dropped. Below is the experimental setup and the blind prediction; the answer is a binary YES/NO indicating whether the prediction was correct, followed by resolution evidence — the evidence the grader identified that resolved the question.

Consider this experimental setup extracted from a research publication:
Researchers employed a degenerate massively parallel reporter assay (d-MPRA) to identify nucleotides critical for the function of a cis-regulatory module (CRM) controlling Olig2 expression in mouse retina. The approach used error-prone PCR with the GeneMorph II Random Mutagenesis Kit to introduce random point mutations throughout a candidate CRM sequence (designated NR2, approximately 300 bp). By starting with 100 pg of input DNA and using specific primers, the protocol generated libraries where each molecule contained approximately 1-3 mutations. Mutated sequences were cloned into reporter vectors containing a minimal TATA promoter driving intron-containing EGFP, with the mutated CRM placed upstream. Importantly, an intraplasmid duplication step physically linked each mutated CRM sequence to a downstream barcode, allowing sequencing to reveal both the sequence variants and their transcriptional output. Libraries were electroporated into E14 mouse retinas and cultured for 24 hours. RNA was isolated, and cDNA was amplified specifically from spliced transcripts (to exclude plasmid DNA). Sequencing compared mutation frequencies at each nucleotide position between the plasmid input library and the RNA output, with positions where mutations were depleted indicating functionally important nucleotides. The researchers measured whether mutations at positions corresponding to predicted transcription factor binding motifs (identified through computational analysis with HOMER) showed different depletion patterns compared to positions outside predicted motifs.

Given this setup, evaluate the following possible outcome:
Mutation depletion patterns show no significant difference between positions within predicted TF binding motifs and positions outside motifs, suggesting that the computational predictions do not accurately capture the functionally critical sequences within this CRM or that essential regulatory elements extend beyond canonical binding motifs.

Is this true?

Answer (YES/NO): NO